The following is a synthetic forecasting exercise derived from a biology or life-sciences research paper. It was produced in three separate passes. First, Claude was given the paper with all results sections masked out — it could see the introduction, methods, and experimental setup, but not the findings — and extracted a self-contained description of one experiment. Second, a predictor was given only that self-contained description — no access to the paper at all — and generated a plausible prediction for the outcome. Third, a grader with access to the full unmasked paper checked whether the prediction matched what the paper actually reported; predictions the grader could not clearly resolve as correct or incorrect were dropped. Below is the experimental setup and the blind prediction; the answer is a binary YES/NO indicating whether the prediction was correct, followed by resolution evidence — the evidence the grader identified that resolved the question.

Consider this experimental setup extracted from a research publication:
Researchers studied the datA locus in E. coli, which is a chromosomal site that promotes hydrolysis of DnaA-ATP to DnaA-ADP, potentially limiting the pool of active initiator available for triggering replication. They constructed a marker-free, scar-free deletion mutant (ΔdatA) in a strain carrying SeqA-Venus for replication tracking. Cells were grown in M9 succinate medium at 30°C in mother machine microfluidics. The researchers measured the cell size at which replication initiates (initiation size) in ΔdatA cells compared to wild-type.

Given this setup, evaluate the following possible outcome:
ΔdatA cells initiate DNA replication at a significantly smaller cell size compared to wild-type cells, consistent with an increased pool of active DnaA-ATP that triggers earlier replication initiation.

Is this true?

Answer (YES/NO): YES